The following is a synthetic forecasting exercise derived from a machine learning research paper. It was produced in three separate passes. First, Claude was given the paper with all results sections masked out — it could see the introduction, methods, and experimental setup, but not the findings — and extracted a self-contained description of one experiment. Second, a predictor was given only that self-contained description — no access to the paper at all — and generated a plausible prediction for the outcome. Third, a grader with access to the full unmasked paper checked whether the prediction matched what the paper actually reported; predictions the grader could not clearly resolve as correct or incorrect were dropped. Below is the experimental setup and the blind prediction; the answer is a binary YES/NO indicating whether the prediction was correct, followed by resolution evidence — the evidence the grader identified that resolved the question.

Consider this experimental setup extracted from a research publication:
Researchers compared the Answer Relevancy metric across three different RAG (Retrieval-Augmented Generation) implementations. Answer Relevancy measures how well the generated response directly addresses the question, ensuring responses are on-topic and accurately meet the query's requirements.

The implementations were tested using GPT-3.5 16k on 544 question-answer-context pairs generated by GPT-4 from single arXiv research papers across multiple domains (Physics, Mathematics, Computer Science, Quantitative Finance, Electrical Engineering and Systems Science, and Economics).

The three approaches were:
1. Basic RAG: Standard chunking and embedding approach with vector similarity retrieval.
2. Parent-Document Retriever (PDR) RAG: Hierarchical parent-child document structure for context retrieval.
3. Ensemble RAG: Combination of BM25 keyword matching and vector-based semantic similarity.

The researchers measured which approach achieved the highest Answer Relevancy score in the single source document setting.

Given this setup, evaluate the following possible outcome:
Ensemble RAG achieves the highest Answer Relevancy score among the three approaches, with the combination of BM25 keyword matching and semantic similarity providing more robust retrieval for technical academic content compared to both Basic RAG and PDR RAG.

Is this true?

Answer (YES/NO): YES